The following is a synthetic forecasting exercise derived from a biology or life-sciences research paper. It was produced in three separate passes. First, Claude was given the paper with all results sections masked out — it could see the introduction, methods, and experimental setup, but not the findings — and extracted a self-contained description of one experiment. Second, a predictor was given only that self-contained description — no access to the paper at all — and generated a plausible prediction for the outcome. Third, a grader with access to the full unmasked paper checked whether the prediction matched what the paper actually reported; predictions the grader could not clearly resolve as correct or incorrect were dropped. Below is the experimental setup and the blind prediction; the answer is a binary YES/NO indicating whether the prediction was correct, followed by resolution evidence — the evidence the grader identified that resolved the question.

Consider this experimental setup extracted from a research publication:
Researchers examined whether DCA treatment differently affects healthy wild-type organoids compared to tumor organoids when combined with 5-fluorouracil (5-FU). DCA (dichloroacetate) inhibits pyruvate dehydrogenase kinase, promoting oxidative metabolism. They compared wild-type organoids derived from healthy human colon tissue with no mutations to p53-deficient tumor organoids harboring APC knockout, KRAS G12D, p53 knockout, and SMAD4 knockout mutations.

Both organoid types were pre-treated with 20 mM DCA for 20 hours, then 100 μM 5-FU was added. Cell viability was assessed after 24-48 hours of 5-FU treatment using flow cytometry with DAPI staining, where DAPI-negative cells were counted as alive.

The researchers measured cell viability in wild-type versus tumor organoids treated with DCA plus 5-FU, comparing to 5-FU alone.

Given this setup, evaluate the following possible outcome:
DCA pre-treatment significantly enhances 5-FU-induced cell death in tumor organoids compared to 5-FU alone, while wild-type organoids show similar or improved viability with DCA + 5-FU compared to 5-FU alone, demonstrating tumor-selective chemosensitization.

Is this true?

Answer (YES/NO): YES